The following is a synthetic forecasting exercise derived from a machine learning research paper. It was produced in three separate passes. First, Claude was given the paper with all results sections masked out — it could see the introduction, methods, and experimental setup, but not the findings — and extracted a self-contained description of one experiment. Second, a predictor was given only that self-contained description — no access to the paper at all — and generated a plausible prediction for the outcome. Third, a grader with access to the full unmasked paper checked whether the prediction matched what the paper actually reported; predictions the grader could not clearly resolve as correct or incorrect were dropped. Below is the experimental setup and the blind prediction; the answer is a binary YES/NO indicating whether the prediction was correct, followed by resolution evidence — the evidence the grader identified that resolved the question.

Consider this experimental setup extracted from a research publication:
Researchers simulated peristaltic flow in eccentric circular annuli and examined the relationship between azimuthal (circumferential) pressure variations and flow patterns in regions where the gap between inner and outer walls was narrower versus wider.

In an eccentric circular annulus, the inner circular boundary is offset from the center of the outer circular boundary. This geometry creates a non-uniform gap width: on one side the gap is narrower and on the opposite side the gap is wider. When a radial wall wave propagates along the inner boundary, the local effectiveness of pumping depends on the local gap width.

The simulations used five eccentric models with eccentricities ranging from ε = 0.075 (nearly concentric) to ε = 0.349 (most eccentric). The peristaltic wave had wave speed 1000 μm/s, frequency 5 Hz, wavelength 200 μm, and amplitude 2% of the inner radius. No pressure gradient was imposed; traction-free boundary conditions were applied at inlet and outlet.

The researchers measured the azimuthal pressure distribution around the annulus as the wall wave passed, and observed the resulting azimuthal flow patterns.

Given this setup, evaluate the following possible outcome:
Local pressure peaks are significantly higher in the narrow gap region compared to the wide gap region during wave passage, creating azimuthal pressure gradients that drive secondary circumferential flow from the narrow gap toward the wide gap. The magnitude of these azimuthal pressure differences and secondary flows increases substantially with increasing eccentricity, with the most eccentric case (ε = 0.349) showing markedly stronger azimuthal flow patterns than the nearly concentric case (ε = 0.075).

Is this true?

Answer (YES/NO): NO